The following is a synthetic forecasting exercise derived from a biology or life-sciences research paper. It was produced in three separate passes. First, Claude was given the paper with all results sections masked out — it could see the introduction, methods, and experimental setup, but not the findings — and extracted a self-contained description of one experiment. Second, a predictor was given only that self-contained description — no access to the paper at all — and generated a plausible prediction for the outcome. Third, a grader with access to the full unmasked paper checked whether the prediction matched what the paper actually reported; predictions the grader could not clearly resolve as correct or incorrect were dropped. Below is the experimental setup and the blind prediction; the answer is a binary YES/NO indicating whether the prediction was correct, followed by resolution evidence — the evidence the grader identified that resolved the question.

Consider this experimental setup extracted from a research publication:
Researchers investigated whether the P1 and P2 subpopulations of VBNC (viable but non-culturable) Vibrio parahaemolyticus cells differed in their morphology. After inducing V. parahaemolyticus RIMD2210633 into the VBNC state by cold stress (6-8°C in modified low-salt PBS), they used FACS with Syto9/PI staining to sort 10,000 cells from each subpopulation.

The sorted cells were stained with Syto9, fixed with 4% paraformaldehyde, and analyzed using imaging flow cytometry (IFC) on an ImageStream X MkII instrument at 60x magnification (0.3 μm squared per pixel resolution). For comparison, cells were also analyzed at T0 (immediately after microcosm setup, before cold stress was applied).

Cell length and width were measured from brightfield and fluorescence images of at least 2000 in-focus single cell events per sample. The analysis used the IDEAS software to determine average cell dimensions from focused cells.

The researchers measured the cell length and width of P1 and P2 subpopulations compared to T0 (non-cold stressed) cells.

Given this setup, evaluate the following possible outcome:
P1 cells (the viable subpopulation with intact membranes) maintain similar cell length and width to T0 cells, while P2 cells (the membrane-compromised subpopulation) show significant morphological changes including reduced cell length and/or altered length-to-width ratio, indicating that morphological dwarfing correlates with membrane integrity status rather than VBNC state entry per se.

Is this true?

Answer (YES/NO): NO